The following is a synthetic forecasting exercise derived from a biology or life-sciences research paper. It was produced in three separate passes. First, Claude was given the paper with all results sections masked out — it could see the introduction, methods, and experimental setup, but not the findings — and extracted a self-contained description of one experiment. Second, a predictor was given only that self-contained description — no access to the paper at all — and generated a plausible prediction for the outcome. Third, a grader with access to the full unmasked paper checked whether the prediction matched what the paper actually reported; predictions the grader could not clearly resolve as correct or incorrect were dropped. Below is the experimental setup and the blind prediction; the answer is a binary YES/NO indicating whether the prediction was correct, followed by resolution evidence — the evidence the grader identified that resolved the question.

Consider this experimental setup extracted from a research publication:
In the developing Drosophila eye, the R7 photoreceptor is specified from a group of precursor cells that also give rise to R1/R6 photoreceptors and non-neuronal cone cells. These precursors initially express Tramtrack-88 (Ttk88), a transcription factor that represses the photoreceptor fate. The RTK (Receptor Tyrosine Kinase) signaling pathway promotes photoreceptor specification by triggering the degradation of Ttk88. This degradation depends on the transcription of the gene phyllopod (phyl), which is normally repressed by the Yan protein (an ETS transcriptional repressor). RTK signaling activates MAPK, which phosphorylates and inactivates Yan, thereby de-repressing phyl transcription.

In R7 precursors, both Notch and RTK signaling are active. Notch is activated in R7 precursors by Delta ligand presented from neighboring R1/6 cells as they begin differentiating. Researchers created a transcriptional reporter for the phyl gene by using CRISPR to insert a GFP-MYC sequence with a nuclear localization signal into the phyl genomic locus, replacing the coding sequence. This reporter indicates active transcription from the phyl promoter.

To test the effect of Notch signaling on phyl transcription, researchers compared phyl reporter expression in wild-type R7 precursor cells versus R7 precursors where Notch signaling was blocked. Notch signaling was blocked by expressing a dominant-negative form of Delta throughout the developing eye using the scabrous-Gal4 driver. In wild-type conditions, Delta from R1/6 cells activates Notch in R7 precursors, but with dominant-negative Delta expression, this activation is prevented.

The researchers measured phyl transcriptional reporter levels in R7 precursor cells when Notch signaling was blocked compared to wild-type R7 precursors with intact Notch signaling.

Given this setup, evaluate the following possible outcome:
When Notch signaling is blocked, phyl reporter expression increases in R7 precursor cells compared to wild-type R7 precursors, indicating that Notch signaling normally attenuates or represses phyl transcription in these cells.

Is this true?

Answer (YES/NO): NO